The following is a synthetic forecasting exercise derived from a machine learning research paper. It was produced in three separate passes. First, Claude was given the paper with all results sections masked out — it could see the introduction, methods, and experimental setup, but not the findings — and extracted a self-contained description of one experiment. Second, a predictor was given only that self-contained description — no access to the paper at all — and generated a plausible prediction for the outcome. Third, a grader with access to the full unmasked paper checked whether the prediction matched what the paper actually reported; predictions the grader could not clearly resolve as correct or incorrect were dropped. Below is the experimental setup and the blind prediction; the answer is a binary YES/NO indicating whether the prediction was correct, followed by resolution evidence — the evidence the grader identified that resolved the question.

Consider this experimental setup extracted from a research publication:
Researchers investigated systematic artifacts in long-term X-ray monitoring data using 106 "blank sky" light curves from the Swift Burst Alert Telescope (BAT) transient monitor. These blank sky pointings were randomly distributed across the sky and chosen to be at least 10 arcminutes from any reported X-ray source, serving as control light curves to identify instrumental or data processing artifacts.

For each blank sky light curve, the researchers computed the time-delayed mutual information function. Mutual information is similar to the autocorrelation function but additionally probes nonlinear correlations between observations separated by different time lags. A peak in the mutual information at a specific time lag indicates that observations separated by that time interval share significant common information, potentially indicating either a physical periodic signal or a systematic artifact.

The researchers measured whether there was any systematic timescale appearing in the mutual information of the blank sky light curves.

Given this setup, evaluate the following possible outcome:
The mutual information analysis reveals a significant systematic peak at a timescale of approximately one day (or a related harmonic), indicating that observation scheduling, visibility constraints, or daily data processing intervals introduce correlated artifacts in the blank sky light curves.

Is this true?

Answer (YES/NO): NO